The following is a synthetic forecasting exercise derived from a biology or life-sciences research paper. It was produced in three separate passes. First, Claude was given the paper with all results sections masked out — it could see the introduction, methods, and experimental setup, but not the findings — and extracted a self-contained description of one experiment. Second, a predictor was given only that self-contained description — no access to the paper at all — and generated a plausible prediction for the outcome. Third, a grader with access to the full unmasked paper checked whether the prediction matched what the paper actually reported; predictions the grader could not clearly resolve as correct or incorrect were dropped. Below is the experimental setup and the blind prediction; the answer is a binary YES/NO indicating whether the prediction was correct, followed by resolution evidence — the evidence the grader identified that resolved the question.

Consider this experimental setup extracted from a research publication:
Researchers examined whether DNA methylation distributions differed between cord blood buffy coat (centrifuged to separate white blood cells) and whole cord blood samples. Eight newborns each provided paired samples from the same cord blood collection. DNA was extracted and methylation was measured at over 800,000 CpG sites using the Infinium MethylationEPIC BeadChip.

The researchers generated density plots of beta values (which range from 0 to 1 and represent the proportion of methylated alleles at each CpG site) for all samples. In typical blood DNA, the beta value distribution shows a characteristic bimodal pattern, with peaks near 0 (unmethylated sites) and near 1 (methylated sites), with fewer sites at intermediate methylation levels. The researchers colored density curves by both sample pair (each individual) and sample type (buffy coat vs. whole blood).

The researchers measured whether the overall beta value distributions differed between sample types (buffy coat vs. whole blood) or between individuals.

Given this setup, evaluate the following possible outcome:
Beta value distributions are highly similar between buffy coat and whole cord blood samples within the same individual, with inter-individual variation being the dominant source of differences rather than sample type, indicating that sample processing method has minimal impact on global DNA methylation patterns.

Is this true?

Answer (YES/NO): YES